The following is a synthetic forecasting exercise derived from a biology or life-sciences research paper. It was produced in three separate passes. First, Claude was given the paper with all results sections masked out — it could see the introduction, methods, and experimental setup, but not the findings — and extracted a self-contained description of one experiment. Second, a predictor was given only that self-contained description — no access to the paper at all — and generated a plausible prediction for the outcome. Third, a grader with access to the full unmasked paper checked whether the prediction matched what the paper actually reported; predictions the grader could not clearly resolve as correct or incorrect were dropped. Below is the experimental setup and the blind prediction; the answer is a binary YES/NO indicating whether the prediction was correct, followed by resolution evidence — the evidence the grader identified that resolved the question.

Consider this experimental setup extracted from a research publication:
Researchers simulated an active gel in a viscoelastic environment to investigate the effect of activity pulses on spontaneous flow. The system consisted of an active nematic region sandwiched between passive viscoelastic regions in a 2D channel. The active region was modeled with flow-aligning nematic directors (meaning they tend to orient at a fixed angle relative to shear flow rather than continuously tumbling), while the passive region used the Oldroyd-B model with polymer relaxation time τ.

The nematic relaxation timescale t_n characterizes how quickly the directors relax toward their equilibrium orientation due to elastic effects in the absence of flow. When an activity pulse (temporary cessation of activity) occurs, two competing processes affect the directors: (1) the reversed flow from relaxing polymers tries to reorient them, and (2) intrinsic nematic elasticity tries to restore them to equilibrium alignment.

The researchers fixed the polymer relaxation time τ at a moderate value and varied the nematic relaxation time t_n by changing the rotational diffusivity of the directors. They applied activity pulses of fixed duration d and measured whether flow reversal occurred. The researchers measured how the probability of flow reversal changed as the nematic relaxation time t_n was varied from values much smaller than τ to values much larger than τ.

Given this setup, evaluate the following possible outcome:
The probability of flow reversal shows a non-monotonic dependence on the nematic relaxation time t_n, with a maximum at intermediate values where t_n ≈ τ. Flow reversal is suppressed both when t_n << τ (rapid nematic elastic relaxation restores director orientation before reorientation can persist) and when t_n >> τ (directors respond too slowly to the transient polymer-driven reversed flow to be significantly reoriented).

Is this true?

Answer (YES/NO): NO